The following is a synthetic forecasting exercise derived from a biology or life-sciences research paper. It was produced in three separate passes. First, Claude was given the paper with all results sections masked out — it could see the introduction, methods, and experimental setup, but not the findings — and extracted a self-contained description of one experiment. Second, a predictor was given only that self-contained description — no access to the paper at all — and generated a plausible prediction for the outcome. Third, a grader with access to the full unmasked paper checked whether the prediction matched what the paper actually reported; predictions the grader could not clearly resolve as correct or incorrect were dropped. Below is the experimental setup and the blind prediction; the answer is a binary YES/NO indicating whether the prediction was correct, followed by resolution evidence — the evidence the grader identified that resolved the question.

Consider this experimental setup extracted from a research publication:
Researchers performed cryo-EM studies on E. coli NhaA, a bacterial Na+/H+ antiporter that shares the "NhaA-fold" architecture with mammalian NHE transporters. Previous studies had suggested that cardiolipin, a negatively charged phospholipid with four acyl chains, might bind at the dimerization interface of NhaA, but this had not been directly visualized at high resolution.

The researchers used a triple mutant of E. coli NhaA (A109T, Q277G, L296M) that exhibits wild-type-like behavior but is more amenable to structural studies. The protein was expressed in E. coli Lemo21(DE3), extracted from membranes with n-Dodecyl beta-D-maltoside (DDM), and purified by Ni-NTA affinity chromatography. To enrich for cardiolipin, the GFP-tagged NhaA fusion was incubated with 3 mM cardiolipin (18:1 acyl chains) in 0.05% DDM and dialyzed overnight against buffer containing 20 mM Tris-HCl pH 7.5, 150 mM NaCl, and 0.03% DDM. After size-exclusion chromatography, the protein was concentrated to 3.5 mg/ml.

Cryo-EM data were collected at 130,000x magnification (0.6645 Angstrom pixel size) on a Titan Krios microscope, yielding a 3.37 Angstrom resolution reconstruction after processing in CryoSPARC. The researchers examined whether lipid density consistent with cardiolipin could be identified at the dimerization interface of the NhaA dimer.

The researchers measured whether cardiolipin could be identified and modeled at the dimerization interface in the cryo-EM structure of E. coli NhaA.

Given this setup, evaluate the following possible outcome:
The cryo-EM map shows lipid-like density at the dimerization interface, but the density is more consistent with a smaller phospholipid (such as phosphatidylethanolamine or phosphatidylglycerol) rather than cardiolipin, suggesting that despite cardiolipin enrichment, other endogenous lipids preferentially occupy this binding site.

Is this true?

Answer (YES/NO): NO